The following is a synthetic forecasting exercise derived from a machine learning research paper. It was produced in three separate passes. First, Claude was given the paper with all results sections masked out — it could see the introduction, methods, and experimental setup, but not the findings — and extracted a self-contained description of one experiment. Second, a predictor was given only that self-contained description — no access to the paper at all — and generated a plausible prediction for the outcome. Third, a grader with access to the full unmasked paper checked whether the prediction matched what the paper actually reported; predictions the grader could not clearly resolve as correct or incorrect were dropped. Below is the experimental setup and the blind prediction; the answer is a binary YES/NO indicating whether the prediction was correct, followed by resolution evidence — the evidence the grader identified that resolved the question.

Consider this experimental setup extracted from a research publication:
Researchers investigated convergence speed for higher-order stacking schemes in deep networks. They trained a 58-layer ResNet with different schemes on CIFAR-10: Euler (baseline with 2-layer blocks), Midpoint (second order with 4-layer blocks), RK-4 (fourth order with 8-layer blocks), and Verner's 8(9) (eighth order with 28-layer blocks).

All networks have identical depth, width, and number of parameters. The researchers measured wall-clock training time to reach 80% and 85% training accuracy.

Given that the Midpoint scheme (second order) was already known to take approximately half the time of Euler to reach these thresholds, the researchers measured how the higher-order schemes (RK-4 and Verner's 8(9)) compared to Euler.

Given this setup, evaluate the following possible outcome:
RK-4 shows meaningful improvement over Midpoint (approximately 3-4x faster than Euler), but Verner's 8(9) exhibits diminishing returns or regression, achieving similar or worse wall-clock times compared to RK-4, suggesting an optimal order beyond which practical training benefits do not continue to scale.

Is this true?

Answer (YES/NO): YES